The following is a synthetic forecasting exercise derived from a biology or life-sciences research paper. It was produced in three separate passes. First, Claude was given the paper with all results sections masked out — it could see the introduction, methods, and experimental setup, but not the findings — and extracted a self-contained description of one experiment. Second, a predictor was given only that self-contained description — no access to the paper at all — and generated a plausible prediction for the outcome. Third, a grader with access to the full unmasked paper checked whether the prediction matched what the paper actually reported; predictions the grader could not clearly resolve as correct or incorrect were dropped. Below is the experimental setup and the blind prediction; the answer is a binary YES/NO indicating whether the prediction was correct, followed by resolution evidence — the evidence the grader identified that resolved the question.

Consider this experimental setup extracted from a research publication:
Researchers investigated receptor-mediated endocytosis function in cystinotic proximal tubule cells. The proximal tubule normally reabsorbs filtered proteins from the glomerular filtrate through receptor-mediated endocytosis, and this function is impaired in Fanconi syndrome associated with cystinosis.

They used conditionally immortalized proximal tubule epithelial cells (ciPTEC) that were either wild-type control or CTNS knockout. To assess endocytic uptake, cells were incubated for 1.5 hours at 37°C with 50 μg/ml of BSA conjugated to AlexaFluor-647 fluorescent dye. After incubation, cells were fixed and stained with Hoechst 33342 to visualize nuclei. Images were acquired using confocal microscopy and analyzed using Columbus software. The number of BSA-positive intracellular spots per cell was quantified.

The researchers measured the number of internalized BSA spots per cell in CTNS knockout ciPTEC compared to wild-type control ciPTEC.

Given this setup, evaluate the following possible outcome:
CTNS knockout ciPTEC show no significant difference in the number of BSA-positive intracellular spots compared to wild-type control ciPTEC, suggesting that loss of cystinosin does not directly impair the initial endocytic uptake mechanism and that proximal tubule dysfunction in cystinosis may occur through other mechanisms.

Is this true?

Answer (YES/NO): YES